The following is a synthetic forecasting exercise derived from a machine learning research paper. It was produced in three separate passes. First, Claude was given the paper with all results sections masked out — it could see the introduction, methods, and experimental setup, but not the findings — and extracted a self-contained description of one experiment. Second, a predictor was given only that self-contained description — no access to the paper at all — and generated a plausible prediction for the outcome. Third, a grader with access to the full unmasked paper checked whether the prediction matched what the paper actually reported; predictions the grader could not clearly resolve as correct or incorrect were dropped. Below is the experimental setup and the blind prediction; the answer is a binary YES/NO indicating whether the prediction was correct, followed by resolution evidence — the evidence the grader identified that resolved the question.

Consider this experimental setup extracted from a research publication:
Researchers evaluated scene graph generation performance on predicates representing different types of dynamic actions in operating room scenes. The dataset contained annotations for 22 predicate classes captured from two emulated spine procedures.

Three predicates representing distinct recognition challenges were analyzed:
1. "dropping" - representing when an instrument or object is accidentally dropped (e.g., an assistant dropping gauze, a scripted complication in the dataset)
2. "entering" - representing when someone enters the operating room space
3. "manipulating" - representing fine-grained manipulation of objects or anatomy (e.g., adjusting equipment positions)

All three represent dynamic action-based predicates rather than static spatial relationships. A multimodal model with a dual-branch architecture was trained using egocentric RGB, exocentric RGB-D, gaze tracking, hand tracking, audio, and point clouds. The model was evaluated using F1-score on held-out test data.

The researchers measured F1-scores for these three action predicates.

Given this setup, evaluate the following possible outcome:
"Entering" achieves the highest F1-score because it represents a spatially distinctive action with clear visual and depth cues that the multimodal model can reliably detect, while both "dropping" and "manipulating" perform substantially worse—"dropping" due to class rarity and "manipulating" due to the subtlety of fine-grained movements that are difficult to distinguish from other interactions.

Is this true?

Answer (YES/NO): NO